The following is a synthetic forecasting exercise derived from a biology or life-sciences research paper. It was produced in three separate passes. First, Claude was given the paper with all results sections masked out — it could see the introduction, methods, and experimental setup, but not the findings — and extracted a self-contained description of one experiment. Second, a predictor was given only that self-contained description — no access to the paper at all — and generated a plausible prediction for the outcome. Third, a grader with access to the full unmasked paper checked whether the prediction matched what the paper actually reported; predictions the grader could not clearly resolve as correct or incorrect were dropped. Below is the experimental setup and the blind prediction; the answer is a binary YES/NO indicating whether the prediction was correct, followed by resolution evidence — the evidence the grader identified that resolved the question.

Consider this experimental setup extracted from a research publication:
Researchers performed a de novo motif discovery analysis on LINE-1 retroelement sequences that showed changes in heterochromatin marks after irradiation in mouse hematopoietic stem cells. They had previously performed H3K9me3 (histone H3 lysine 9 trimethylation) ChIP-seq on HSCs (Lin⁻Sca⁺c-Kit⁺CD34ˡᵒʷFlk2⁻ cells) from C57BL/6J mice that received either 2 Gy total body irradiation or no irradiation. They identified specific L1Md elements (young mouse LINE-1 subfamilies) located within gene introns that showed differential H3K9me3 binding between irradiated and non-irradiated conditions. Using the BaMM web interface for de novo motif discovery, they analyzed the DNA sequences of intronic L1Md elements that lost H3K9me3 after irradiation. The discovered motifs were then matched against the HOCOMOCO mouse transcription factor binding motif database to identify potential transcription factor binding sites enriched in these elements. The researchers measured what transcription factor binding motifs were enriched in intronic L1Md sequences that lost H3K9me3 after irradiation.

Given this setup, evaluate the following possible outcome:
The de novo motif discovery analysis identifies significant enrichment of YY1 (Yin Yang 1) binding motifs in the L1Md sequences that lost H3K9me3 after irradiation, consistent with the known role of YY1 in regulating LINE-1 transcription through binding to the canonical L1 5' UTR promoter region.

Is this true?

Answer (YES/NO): NO